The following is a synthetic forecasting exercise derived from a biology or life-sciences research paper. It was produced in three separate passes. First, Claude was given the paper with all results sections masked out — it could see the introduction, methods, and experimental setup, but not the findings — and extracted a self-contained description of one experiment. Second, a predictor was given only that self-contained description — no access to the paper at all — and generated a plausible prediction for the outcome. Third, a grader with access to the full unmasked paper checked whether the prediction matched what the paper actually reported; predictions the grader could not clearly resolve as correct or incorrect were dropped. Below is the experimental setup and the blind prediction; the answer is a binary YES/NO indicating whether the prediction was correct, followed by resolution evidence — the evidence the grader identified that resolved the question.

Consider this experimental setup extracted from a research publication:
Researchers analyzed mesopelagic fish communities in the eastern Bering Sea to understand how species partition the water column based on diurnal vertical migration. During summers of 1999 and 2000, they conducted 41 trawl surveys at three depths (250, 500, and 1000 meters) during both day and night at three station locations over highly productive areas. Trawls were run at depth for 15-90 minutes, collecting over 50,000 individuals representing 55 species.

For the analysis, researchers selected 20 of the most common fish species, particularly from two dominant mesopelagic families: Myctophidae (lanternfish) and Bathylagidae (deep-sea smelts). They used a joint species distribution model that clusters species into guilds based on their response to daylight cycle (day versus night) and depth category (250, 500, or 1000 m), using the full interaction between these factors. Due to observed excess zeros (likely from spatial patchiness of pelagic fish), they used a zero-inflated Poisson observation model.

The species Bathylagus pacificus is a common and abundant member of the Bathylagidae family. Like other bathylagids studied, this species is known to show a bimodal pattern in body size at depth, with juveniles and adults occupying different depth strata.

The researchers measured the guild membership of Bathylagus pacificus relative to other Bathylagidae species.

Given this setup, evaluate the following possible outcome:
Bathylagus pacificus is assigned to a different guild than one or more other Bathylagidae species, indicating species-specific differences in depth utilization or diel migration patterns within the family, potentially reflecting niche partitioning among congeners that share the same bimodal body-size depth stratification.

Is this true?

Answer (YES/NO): YES